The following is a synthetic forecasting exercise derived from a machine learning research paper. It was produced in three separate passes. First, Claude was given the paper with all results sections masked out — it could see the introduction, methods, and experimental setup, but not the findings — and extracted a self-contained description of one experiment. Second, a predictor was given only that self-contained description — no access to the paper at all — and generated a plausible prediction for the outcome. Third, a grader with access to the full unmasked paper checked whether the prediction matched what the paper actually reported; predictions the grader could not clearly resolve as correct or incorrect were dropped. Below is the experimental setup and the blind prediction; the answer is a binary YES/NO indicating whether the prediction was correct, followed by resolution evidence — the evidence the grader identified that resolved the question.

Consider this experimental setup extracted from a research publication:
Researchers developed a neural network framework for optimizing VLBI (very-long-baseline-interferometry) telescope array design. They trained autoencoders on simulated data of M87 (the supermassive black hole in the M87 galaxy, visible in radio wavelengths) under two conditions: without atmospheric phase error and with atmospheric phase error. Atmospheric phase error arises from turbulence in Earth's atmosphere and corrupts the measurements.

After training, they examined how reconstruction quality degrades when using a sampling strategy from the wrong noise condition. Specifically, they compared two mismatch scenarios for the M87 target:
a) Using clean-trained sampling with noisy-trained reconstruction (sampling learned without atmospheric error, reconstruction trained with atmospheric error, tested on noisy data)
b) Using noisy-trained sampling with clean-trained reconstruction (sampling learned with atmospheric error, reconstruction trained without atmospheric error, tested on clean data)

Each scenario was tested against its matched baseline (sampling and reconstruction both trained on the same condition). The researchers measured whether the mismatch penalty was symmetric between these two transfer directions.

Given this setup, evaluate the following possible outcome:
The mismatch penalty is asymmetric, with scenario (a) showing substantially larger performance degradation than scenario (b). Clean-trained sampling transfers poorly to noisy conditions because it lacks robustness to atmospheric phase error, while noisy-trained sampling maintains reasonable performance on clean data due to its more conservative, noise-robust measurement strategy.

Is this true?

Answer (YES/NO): NO